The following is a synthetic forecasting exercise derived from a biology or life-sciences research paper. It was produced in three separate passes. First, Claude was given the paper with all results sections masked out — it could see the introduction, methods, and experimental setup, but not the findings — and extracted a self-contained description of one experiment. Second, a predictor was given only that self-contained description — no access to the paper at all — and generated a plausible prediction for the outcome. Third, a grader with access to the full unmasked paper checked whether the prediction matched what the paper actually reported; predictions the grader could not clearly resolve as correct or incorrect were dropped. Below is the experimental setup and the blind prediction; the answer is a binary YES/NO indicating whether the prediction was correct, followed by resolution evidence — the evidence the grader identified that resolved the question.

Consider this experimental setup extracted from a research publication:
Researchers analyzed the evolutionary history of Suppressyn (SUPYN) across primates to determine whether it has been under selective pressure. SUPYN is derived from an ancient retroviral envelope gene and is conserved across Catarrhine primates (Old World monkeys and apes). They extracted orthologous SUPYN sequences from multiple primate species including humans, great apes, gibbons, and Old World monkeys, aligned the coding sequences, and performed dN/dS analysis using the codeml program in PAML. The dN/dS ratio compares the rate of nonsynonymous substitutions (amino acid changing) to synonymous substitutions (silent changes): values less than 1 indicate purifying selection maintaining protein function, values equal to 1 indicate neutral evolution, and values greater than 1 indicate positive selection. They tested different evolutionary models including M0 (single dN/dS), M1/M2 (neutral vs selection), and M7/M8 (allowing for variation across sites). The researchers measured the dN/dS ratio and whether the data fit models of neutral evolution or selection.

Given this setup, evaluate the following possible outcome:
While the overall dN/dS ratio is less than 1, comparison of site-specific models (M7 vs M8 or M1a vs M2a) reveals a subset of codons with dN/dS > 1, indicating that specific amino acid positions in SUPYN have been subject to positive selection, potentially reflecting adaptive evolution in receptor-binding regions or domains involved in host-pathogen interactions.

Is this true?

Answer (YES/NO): NO